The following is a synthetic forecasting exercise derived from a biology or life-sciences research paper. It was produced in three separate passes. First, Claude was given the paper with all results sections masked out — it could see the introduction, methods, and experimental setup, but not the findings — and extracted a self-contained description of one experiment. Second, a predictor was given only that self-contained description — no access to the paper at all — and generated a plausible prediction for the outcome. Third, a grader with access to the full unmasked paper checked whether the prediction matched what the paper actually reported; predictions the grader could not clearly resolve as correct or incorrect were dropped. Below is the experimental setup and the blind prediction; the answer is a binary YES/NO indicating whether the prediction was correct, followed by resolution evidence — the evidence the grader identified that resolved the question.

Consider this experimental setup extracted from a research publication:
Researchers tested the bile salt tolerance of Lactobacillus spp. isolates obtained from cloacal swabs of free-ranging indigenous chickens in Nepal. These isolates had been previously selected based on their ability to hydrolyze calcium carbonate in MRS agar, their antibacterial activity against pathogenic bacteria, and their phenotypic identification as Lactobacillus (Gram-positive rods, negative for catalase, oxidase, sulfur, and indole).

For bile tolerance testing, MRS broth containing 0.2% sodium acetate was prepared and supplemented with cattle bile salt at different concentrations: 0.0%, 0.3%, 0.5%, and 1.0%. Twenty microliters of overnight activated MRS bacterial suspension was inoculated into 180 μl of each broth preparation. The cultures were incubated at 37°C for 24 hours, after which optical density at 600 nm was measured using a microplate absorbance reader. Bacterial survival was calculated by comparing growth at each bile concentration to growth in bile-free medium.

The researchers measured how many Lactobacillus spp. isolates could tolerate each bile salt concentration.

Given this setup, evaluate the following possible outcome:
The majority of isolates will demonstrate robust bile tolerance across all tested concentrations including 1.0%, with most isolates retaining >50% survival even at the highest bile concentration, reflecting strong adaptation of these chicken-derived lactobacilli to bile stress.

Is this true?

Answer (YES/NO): NO